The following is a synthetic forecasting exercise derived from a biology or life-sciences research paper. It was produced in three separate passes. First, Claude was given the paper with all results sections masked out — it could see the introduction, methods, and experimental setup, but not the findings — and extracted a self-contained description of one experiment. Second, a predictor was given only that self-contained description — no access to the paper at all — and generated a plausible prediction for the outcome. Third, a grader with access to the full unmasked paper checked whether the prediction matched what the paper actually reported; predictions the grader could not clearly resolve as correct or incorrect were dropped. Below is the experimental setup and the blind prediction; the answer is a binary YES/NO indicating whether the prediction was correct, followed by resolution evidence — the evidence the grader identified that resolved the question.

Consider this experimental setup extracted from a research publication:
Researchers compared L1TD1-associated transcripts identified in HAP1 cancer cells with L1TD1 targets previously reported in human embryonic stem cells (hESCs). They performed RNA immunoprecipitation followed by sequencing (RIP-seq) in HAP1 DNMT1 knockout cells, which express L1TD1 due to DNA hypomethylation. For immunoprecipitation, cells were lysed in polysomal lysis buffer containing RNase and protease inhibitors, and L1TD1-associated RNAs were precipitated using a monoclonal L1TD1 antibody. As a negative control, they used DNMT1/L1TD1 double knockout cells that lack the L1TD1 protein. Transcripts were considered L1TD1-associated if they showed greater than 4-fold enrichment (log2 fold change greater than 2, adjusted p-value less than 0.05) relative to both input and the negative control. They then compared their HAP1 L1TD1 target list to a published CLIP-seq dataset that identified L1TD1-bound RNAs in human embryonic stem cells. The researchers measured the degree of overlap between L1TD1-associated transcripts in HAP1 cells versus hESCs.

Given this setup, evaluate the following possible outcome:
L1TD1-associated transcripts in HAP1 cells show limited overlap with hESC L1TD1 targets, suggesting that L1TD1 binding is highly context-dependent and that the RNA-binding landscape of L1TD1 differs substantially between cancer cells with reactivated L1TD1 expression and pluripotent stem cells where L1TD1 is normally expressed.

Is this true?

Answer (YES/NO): NO